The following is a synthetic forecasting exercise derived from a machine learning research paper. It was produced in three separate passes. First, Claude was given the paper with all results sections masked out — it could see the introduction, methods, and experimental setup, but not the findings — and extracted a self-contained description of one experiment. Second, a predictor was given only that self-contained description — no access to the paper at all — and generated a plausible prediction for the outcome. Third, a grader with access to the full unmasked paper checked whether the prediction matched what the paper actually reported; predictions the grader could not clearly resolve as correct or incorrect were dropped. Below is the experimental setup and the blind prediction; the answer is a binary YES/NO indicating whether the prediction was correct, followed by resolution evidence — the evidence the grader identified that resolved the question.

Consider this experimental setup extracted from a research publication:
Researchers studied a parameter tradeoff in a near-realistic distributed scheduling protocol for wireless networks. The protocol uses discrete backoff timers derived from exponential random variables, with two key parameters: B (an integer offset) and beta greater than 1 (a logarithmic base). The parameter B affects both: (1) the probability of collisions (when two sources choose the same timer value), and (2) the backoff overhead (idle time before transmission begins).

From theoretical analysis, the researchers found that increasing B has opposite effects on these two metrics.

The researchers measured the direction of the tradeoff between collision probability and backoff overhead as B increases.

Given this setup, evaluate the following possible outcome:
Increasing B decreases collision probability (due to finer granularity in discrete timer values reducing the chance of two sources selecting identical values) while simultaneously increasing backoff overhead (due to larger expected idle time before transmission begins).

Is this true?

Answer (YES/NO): YES